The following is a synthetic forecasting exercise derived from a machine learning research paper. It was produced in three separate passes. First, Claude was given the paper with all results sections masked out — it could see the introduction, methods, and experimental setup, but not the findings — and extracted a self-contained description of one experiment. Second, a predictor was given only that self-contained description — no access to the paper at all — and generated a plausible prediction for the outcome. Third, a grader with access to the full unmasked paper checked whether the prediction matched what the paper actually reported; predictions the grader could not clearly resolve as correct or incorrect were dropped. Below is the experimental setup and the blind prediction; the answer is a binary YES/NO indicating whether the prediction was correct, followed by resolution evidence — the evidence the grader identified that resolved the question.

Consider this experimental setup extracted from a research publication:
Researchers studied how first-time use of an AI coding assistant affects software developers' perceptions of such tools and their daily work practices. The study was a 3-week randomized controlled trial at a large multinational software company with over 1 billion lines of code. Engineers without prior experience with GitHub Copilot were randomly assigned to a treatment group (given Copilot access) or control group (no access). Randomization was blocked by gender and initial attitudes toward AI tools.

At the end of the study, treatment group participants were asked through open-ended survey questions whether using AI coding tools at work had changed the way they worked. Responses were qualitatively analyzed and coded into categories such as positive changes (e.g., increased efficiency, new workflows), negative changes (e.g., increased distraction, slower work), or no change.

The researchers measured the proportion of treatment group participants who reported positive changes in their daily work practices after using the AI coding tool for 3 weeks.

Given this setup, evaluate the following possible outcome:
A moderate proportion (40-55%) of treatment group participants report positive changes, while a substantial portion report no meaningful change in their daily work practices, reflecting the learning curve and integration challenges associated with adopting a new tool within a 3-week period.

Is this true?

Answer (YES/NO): NO